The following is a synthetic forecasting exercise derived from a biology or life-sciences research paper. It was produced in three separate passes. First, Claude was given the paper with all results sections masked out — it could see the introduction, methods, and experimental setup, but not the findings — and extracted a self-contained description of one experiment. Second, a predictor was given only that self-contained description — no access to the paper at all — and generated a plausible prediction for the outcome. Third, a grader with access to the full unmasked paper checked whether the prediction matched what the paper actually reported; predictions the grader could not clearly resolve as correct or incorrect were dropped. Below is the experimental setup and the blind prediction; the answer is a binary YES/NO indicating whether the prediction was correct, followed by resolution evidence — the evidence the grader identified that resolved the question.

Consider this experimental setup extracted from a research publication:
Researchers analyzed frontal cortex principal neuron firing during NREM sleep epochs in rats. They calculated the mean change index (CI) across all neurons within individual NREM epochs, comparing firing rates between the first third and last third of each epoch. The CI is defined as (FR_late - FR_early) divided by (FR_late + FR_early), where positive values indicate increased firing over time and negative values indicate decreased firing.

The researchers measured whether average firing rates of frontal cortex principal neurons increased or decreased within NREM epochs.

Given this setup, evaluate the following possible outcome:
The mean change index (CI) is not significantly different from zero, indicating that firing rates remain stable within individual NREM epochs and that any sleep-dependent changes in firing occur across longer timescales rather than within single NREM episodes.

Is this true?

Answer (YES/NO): NO